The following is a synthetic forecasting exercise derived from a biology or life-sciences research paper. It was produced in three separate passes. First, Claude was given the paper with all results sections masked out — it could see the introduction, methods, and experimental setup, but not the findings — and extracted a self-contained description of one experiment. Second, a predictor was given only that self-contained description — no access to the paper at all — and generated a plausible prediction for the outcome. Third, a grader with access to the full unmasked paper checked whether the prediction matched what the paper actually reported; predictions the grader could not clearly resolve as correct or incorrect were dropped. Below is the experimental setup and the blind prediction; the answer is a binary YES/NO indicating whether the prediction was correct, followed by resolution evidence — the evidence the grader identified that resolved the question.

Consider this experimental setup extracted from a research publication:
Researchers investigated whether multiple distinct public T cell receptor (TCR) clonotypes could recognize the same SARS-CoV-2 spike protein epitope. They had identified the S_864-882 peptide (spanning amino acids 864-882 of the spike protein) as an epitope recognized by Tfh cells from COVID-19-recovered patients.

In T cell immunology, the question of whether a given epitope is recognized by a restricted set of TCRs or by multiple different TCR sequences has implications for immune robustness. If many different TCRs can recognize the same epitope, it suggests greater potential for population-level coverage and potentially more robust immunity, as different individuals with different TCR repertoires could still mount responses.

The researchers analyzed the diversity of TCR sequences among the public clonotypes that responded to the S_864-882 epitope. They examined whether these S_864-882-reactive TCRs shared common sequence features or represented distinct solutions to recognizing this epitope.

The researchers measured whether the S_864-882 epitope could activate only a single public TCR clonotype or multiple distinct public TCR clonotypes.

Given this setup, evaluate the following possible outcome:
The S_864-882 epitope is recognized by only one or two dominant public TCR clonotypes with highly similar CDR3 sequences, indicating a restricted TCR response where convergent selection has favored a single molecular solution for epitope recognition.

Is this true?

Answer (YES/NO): NO